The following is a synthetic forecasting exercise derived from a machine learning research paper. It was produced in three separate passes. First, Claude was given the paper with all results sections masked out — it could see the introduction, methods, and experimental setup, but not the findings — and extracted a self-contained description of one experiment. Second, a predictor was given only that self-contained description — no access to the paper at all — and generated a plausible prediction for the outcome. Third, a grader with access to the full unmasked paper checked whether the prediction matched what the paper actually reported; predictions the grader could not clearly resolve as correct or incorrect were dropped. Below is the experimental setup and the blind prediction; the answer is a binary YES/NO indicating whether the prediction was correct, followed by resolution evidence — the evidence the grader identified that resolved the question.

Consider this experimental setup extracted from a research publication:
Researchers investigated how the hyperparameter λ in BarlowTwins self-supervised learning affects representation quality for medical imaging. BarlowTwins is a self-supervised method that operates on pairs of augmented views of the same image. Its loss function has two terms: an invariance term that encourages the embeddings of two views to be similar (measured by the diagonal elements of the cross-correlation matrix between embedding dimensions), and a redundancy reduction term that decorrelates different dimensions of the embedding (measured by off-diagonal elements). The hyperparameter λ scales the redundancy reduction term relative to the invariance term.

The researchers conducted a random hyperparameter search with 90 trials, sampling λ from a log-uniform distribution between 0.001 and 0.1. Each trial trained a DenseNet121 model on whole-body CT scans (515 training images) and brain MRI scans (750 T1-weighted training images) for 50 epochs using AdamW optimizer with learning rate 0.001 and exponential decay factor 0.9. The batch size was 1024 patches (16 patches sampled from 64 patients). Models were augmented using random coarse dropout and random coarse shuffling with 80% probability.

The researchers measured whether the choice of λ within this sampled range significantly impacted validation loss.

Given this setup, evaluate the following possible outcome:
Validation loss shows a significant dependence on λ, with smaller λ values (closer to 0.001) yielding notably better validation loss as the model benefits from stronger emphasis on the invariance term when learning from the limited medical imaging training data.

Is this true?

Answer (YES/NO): NO